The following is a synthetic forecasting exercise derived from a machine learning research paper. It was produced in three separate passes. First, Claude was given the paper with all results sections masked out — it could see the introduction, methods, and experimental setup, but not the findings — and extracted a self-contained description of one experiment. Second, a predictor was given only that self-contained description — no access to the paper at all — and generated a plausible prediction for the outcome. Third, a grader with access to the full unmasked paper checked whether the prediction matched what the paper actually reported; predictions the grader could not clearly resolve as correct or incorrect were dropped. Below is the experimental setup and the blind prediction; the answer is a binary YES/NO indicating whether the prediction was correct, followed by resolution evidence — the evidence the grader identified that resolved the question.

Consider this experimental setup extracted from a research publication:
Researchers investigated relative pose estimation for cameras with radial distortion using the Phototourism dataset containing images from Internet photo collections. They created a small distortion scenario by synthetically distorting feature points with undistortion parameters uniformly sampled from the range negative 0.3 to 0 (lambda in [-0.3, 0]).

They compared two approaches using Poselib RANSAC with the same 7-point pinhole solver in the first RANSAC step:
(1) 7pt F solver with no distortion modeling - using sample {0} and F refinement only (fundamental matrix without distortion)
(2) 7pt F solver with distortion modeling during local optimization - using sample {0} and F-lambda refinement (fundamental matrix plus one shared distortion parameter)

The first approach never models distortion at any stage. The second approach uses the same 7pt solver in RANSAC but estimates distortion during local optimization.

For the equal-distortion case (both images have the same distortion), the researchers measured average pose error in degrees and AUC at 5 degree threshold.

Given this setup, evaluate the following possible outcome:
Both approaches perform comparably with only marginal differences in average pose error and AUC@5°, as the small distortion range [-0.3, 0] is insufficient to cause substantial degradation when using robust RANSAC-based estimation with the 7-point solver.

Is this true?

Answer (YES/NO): NO